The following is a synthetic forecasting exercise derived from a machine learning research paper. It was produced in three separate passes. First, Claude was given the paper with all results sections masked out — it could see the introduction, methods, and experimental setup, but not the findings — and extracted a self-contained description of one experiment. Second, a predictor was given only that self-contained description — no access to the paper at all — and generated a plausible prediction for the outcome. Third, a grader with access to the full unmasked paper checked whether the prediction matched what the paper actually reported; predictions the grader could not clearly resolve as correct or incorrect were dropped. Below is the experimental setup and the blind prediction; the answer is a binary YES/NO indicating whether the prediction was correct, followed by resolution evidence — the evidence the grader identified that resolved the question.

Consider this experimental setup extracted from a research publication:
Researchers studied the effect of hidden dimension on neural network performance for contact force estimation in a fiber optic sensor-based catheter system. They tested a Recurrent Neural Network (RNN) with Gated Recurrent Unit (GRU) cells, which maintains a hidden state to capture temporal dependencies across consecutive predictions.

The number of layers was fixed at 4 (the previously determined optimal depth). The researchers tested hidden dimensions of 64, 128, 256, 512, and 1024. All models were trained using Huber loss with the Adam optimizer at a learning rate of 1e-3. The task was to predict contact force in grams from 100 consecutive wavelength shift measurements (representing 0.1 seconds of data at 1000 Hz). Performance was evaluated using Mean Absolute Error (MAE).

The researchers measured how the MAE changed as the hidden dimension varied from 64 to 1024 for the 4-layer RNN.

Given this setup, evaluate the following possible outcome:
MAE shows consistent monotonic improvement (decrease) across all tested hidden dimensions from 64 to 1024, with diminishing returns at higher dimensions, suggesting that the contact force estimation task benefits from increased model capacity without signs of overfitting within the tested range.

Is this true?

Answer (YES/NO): NO